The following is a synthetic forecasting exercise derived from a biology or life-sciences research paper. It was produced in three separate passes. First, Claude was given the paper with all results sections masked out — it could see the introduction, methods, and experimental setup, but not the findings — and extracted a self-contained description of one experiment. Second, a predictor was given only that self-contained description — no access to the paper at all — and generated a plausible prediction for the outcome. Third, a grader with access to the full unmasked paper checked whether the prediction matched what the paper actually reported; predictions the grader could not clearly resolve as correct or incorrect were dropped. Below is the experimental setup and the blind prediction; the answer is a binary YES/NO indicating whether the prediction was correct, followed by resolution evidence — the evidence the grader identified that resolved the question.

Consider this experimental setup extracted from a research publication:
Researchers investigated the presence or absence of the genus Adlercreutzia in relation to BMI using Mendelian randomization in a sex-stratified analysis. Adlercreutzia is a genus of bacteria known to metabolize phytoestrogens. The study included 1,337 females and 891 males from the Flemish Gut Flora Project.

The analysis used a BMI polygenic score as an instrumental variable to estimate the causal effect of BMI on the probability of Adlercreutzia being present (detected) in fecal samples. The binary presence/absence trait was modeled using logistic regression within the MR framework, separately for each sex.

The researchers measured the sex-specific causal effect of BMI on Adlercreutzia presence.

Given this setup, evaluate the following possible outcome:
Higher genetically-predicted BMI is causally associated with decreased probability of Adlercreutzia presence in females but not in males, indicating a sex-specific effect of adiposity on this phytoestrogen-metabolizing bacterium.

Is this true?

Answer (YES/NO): YES